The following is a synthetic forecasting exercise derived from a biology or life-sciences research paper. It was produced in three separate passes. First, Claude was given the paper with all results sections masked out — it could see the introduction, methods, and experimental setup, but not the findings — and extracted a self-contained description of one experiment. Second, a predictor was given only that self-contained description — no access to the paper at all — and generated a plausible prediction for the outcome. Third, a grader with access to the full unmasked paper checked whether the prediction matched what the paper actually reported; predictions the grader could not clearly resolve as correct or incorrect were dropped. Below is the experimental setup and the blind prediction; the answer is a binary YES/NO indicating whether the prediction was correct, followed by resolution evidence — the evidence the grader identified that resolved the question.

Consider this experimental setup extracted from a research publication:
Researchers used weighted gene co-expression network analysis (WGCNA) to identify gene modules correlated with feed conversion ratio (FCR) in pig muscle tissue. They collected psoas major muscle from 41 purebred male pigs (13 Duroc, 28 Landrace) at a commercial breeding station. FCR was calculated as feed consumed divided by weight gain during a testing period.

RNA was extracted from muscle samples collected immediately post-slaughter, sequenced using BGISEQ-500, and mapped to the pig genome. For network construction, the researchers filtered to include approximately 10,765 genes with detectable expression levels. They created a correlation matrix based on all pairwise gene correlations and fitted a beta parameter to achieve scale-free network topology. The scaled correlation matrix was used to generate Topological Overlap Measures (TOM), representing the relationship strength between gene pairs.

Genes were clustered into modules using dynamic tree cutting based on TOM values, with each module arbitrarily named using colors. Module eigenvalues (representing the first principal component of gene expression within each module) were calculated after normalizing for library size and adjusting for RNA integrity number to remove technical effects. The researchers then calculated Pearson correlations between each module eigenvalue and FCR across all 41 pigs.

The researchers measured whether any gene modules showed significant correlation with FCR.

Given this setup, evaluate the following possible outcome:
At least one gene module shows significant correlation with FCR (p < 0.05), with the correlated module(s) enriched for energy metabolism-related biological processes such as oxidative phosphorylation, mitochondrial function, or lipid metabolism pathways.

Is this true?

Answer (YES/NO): YES